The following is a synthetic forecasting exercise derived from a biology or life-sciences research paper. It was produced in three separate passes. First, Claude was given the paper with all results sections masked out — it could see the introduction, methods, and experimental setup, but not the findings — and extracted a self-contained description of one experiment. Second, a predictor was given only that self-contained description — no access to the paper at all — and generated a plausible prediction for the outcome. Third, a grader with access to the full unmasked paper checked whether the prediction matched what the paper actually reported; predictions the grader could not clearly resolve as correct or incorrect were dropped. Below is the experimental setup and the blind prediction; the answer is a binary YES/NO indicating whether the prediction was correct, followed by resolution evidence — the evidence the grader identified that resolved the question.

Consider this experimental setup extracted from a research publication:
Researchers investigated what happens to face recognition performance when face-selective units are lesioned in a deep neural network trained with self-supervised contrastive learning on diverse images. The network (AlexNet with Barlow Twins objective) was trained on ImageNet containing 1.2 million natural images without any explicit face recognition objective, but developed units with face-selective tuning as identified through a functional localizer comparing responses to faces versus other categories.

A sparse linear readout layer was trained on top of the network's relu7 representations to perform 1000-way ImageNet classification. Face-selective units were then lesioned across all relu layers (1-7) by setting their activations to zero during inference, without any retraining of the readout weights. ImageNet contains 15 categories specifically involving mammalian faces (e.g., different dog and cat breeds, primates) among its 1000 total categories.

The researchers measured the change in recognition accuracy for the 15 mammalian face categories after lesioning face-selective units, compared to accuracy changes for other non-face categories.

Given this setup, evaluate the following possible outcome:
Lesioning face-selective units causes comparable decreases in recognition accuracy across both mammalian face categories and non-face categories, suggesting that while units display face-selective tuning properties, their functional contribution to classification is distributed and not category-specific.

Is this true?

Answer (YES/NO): NO